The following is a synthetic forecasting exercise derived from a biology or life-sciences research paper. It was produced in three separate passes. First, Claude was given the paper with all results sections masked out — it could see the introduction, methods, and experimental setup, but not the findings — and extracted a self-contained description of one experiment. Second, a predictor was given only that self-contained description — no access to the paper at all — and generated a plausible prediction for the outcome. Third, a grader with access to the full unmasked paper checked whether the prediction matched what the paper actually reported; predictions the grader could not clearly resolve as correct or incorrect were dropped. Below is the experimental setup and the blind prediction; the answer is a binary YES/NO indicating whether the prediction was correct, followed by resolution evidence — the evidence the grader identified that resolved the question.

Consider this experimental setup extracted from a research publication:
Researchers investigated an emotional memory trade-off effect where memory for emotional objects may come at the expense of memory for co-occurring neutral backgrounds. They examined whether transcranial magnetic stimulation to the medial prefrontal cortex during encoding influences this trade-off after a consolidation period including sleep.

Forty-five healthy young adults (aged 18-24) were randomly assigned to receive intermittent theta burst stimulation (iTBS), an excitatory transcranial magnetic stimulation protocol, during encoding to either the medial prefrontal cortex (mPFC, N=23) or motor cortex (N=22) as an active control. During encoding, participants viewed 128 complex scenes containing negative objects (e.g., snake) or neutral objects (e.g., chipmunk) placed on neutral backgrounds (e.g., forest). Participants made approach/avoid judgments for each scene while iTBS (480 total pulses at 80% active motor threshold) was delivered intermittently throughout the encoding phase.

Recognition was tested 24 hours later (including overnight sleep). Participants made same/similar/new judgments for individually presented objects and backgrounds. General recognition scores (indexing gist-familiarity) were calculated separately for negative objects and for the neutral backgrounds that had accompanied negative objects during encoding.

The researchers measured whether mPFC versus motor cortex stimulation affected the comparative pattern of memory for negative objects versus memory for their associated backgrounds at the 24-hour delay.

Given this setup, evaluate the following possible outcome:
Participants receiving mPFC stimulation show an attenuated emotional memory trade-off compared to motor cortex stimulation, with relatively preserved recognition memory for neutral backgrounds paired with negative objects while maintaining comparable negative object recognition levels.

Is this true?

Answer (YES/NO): NO